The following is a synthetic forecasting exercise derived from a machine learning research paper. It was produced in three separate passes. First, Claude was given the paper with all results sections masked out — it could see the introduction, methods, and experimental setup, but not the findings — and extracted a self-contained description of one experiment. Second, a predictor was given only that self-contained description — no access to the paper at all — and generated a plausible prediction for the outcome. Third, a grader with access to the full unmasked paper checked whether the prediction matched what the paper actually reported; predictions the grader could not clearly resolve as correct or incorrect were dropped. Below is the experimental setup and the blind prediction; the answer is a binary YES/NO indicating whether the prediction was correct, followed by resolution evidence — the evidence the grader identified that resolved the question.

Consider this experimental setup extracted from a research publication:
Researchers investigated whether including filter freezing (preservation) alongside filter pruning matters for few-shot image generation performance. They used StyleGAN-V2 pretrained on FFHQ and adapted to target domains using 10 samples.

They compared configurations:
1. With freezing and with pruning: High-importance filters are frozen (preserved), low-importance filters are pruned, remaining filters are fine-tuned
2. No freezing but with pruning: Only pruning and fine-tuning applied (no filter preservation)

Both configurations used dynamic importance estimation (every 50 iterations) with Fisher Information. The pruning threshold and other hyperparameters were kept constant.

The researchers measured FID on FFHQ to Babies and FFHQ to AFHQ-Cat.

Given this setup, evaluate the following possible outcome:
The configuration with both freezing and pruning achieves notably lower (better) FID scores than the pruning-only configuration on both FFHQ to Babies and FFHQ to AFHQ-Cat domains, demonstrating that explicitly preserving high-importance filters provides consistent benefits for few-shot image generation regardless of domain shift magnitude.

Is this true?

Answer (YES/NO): YES